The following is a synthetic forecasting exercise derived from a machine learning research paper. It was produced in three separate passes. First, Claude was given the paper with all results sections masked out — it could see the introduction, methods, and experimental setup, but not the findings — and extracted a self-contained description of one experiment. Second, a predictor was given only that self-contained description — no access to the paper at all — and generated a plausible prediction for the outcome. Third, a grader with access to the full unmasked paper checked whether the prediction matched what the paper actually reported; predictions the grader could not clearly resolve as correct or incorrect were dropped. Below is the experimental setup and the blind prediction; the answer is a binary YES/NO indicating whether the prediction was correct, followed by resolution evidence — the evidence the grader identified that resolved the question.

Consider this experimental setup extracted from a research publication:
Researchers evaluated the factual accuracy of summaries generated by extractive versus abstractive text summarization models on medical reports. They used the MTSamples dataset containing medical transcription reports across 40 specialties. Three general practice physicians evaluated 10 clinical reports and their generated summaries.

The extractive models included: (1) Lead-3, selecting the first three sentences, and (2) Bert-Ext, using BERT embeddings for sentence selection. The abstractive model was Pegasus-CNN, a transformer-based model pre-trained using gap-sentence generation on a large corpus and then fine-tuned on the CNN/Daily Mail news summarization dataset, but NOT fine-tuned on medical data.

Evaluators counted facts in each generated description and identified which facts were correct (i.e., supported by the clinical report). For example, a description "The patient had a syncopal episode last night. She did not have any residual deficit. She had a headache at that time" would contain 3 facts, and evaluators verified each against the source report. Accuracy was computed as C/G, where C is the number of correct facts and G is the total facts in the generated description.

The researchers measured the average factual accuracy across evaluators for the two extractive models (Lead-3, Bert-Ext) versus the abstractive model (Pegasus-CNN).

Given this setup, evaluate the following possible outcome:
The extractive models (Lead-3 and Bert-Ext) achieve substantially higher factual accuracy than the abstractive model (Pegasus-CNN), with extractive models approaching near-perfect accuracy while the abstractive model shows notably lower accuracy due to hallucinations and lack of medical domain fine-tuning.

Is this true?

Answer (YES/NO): NO